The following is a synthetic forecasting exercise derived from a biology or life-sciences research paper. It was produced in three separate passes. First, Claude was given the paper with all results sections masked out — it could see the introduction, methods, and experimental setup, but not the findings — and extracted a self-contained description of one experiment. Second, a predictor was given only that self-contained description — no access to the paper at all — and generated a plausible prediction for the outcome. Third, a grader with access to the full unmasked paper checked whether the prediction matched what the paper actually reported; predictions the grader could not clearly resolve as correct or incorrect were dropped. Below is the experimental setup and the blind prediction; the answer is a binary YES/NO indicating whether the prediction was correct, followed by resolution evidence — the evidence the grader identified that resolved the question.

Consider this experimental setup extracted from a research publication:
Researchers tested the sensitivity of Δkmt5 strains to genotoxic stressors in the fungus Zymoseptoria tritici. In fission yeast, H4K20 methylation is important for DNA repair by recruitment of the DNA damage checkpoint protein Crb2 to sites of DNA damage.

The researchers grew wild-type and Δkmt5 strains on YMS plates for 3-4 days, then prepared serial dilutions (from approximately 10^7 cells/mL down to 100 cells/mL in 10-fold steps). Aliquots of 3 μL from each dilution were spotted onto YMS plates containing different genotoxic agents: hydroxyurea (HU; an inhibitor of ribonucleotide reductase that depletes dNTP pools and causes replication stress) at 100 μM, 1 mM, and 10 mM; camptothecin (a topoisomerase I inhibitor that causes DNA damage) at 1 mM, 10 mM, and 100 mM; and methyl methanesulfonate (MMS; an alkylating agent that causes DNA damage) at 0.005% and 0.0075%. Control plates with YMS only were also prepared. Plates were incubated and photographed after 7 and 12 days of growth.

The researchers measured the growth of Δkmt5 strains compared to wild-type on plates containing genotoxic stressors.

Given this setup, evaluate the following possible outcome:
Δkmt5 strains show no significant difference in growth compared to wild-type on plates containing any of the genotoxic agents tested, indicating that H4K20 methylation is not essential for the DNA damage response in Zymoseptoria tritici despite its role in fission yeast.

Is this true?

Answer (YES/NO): NO